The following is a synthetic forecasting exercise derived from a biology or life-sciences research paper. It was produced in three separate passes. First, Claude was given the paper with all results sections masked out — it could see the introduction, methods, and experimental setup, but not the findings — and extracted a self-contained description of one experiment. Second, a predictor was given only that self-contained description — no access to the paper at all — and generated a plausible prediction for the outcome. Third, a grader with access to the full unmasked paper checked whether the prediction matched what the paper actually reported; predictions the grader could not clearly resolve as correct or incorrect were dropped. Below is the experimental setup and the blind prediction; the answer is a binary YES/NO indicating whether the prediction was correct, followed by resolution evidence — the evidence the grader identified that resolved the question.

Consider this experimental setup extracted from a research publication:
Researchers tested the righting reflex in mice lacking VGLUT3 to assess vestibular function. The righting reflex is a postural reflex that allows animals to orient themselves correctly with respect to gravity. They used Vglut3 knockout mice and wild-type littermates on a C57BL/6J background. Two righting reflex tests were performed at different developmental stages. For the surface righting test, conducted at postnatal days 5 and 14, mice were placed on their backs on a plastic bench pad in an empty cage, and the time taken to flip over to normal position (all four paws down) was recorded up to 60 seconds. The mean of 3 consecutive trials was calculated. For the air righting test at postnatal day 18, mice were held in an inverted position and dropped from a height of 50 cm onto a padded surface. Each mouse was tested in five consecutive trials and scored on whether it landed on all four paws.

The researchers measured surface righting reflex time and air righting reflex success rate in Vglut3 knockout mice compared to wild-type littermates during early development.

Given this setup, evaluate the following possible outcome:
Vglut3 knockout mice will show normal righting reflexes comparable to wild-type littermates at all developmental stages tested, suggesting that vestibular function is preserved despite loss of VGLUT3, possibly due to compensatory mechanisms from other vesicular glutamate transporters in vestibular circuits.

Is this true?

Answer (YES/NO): NO